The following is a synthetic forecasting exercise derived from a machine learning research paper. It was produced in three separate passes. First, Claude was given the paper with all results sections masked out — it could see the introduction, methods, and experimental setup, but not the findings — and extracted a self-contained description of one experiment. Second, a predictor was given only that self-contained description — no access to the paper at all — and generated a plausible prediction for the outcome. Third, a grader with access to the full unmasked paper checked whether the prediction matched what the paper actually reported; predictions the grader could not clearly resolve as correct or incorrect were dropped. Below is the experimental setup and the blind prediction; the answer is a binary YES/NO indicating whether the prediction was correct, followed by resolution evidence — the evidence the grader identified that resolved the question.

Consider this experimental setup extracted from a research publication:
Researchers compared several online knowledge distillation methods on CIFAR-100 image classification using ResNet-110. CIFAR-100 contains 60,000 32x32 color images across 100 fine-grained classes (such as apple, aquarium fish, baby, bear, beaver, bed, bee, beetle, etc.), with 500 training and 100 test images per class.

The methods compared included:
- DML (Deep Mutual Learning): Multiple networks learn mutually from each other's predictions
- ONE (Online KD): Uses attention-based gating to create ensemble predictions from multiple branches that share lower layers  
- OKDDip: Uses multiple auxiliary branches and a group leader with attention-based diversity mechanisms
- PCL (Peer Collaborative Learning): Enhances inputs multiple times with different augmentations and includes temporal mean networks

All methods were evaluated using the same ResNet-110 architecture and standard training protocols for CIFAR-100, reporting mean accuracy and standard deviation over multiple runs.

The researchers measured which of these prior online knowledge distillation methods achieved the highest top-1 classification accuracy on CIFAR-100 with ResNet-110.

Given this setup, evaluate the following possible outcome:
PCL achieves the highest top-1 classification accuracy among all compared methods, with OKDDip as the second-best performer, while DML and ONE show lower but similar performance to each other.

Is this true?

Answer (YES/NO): YES